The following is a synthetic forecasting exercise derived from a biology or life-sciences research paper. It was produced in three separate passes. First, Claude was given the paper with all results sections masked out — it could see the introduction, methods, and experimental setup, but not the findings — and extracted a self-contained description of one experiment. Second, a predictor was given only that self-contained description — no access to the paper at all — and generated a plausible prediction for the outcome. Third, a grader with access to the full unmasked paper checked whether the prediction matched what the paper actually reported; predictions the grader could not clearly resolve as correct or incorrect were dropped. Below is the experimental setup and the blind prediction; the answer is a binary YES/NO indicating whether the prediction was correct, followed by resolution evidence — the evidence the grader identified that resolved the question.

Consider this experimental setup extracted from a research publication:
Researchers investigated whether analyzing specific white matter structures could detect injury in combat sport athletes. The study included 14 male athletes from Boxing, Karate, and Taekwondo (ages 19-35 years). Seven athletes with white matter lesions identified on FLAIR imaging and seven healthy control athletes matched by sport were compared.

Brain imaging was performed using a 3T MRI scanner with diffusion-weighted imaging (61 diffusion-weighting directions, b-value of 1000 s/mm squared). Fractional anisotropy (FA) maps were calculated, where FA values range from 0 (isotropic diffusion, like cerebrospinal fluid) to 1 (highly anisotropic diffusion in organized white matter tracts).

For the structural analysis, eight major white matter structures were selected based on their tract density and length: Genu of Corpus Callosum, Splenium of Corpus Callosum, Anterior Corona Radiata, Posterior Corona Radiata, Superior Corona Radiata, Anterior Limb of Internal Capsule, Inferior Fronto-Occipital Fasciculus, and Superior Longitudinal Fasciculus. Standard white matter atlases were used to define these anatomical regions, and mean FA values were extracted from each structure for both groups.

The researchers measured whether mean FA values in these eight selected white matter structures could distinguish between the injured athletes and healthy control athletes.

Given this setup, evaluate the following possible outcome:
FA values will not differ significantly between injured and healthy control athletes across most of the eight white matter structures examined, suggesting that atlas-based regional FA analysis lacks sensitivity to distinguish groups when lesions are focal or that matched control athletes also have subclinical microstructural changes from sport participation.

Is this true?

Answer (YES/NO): YES